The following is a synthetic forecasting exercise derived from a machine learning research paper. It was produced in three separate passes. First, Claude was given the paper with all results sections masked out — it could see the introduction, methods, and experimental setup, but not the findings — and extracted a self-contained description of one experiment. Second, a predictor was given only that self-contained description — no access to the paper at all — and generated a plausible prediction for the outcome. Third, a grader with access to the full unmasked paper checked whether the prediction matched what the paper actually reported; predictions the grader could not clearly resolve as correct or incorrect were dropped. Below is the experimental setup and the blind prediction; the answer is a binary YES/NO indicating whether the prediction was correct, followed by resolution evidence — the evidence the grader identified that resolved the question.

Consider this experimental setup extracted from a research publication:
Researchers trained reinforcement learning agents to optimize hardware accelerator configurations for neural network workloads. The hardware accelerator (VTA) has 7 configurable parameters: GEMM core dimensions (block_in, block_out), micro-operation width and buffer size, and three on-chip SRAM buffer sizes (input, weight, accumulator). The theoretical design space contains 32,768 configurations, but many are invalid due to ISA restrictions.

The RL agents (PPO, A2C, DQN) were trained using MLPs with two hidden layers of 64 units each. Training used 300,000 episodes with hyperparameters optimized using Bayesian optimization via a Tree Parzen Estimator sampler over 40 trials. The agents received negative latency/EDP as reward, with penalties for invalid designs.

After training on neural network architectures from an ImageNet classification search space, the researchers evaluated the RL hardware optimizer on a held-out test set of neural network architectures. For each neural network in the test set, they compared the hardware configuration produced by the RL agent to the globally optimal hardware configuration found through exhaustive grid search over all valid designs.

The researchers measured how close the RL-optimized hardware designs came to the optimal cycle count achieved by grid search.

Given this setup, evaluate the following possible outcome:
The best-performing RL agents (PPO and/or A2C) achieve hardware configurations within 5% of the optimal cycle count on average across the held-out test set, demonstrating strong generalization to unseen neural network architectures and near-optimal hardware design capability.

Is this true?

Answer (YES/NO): YES